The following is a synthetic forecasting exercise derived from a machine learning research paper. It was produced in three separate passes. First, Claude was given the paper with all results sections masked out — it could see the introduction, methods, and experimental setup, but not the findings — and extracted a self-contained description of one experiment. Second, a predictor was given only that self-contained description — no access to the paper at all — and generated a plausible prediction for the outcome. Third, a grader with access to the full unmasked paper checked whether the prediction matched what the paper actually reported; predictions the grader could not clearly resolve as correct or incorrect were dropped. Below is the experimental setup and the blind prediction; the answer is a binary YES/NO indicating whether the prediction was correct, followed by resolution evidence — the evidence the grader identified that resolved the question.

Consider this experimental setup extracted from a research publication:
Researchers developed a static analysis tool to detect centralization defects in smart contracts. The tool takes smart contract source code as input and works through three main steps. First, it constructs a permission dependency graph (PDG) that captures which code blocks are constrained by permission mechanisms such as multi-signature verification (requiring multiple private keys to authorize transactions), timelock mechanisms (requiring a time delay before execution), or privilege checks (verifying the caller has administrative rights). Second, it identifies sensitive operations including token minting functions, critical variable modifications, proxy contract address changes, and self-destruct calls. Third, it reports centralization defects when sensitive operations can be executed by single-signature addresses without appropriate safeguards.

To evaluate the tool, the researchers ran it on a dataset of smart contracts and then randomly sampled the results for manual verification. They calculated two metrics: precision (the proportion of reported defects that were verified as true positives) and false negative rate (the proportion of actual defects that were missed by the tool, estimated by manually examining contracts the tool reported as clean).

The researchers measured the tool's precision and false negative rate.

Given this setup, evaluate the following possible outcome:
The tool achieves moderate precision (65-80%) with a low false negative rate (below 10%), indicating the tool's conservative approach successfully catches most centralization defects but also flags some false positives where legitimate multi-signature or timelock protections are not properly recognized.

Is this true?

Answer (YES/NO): NO